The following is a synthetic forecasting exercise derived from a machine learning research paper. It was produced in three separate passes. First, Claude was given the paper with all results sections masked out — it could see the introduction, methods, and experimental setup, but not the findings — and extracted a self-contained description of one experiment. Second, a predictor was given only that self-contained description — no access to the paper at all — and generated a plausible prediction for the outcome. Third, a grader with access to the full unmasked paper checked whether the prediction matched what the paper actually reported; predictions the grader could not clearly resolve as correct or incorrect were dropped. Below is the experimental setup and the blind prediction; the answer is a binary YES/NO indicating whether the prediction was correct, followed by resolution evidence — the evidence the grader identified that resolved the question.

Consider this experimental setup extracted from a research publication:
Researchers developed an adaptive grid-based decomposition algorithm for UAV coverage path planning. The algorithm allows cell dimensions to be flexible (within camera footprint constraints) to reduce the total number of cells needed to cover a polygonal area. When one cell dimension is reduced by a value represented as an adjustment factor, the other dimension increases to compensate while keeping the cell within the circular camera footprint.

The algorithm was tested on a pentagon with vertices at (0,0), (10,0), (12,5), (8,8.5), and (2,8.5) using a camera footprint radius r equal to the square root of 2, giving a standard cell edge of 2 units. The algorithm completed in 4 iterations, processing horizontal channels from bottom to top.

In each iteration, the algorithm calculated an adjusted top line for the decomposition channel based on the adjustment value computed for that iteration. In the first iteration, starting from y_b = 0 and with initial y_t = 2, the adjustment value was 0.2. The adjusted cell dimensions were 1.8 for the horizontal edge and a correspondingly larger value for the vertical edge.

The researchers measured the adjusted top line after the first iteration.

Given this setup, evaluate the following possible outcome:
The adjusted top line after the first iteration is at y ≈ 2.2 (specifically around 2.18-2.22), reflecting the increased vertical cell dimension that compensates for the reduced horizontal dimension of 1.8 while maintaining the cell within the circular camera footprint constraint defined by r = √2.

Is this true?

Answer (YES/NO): YES